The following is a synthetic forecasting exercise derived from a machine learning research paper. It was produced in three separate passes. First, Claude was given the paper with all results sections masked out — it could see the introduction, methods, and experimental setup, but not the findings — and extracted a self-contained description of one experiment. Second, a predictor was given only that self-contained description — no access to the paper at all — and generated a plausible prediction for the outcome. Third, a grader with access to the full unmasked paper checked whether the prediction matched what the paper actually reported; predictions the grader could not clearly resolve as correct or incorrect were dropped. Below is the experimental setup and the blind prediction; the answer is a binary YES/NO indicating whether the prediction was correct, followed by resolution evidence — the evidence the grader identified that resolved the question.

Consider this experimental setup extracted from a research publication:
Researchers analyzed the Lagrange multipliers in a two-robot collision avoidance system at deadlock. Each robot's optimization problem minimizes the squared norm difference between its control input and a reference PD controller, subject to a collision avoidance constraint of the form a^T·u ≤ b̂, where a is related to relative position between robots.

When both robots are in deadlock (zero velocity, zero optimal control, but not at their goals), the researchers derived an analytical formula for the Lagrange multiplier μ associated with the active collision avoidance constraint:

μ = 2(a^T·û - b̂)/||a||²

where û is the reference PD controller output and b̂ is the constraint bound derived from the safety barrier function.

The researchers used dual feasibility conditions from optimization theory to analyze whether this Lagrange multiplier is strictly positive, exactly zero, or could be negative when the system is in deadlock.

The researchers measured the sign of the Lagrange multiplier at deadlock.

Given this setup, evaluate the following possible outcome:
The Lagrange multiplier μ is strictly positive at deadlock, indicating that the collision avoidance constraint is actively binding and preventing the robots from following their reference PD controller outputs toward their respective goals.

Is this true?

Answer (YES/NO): YES